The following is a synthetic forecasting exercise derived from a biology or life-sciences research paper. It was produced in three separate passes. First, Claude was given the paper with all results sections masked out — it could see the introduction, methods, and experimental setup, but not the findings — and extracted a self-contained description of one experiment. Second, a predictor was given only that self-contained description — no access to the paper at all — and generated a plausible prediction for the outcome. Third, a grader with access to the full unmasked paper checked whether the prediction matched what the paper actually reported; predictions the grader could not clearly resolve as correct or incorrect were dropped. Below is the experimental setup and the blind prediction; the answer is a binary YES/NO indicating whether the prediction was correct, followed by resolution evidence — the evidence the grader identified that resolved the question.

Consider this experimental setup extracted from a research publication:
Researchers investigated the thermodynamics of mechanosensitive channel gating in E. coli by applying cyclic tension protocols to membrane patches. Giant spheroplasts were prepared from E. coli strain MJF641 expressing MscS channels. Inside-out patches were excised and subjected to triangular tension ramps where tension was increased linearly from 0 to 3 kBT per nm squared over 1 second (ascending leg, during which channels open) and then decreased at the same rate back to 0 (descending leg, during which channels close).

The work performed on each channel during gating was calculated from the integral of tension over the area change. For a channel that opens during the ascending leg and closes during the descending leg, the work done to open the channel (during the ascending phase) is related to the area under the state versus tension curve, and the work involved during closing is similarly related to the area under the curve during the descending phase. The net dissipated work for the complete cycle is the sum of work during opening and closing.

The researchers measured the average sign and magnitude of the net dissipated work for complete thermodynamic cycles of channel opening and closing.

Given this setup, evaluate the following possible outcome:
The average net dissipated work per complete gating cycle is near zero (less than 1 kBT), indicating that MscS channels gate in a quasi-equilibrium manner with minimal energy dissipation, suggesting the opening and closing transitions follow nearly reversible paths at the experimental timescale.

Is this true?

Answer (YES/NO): NO